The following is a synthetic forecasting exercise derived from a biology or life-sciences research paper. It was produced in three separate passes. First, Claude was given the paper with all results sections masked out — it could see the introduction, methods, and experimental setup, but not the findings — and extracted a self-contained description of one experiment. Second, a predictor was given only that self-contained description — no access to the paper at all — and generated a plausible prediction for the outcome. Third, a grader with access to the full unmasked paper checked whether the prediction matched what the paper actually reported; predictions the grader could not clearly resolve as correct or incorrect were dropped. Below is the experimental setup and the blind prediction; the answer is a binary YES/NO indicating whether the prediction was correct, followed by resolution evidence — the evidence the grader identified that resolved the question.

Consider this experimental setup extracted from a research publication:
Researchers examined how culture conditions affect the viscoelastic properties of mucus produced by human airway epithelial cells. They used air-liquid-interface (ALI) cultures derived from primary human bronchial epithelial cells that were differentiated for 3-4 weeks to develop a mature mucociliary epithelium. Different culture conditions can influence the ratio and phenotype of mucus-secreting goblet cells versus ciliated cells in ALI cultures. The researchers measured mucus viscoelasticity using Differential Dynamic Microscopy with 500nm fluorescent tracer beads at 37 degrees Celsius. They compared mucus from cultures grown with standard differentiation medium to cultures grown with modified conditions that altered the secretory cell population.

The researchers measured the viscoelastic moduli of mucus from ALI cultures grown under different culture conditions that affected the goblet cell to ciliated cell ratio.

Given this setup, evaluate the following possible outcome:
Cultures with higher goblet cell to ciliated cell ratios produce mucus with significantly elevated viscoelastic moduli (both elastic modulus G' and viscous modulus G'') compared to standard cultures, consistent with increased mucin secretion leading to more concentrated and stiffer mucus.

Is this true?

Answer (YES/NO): YES